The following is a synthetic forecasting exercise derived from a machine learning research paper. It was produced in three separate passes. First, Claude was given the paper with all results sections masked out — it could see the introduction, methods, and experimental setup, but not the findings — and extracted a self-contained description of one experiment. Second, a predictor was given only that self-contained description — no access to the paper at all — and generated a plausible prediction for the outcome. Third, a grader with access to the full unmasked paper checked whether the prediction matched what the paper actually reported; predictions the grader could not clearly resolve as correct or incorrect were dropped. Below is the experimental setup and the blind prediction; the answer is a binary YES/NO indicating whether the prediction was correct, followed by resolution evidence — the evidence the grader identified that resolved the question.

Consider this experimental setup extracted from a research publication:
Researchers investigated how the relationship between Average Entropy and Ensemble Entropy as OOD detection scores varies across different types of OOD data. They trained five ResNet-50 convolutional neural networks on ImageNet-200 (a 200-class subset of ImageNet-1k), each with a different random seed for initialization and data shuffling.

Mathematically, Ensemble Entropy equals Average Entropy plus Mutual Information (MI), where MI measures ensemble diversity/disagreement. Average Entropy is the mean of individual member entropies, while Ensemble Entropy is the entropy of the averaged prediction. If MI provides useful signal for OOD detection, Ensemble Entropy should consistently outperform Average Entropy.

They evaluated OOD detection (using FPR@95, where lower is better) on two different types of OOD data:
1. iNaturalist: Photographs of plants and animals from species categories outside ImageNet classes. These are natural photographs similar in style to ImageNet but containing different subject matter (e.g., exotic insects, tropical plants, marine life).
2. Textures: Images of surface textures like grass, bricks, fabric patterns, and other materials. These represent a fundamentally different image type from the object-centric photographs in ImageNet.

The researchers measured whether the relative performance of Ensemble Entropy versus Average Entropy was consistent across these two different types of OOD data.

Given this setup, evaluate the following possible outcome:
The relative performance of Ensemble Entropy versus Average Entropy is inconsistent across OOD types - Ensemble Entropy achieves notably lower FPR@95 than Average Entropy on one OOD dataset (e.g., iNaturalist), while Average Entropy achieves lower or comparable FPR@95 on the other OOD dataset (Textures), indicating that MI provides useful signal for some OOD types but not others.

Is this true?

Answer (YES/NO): NO